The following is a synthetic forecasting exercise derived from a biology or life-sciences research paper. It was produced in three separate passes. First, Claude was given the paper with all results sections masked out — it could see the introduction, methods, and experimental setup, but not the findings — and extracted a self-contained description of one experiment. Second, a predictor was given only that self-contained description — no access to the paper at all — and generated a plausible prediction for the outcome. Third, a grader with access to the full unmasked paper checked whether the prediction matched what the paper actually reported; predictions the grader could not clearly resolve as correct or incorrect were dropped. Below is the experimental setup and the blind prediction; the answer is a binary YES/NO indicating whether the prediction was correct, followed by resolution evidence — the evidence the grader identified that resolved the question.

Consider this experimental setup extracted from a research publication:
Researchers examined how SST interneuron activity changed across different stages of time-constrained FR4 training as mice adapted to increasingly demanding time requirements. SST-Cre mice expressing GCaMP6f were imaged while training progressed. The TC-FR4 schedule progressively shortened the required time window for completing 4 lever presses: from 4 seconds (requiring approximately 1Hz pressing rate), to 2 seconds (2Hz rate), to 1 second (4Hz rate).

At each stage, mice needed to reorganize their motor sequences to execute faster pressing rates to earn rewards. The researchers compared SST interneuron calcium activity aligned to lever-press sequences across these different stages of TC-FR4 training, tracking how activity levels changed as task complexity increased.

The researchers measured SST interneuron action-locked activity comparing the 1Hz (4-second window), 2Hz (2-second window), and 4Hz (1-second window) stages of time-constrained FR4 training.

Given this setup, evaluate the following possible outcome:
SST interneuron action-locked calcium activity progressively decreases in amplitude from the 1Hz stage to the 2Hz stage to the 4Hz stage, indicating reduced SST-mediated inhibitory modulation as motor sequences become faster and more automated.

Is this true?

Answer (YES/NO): NO